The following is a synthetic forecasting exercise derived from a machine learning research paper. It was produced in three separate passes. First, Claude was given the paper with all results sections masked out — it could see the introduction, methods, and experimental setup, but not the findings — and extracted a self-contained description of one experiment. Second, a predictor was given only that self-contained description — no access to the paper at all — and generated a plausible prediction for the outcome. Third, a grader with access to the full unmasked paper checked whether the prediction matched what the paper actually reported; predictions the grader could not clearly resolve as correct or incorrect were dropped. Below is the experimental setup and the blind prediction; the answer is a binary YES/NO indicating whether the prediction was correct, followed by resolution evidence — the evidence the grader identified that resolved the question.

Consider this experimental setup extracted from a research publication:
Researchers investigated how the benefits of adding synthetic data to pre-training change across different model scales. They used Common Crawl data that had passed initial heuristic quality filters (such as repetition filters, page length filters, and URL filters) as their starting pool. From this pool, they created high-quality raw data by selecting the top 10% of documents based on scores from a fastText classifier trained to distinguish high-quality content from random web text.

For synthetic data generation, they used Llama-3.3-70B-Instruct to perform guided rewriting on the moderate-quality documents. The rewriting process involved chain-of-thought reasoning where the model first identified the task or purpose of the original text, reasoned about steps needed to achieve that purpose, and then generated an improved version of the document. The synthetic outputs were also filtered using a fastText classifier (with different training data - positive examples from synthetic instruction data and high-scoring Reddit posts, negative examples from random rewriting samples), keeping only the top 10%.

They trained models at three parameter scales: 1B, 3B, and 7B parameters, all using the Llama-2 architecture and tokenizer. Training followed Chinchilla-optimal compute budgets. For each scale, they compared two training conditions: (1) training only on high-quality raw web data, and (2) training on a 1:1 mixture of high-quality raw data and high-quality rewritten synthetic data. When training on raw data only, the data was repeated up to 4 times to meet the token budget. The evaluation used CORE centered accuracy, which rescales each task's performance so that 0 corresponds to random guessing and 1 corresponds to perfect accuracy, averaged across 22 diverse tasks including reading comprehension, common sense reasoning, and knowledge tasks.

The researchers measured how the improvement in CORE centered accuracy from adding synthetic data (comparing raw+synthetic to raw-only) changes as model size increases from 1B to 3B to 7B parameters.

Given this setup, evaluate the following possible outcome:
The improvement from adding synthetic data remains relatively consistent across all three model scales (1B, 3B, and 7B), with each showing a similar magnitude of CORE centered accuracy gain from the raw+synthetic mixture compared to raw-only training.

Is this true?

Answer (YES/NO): NO